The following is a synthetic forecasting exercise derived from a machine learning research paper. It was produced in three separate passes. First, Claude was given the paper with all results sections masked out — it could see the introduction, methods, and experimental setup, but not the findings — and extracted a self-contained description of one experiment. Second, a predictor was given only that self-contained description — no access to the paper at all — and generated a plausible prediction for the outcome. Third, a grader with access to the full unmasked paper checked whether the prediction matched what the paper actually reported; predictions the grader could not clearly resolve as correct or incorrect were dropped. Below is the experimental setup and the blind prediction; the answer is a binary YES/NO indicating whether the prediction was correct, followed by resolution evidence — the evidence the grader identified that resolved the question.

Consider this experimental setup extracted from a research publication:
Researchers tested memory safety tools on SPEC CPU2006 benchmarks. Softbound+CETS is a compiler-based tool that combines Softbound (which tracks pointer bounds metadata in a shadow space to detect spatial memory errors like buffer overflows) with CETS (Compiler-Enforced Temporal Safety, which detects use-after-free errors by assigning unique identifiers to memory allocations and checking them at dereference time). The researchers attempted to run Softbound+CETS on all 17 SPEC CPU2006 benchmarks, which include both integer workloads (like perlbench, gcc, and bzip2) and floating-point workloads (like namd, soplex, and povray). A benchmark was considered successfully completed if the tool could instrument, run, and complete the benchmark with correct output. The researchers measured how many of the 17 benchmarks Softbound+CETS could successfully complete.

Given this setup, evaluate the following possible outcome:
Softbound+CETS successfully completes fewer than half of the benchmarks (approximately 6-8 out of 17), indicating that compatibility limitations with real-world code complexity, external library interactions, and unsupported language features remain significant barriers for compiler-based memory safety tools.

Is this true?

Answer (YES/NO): YES